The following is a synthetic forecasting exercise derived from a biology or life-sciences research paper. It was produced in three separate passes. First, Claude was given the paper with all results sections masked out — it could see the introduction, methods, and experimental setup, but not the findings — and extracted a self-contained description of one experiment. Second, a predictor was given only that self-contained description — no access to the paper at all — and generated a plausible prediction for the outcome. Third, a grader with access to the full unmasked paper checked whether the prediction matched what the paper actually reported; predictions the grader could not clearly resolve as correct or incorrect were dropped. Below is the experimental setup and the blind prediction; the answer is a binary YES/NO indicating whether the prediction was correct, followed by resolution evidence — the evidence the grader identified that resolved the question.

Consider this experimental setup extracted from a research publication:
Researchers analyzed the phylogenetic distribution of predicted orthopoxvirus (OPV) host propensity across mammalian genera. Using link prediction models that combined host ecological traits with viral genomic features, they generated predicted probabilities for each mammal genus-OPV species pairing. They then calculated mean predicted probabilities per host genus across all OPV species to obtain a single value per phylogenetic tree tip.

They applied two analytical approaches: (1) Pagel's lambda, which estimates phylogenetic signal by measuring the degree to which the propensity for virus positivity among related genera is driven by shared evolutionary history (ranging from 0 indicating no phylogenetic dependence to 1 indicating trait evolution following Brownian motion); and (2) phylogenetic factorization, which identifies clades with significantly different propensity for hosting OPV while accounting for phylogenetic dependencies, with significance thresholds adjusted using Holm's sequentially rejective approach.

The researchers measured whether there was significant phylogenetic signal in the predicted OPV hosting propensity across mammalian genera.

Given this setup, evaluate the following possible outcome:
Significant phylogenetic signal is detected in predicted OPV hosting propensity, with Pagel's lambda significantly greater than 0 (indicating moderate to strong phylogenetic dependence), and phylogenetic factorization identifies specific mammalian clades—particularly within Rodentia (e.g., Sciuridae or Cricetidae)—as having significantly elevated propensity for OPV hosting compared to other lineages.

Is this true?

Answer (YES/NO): NO